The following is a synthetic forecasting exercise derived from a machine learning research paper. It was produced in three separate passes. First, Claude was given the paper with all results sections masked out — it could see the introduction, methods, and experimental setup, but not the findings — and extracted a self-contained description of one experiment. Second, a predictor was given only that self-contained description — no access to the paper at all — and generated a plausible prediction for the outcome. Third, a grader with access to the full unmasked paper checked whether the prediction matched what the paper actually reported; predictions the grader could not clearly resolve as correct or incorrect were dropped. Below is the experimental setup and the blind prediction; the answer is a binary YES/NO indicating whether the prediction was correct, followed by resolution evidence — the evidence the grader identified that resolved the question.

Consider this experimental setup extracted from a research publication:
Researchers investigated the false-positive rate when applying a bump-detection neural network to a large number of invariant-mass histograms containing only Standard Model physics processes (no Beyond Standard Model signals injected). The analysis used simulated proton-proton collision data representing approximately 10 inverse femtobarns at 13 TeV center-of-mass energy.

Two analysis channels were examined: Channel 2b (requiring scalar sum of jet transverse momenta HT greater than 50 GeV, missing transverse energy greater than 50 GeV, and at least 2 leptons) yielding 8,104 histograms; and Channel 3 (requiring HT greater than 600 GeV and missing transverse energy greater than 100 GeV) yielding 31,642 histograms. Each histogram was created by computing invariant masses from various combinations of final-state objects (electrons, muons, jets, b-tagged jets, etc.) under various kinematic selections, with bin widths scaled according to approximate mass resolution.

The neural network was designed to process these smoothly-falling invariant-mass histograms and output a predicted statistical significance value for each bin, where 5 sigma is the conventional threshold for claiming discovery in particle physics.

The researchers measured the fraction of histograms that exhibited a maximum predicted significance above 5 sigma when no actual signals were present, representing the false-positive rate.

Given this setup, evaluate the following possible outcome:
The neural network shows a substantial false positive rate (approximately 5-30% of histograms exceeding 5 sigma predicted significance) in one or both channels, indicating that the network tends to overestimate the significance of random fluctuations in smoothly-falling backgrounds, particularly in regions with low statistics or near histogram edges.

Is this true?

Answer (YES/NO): NO